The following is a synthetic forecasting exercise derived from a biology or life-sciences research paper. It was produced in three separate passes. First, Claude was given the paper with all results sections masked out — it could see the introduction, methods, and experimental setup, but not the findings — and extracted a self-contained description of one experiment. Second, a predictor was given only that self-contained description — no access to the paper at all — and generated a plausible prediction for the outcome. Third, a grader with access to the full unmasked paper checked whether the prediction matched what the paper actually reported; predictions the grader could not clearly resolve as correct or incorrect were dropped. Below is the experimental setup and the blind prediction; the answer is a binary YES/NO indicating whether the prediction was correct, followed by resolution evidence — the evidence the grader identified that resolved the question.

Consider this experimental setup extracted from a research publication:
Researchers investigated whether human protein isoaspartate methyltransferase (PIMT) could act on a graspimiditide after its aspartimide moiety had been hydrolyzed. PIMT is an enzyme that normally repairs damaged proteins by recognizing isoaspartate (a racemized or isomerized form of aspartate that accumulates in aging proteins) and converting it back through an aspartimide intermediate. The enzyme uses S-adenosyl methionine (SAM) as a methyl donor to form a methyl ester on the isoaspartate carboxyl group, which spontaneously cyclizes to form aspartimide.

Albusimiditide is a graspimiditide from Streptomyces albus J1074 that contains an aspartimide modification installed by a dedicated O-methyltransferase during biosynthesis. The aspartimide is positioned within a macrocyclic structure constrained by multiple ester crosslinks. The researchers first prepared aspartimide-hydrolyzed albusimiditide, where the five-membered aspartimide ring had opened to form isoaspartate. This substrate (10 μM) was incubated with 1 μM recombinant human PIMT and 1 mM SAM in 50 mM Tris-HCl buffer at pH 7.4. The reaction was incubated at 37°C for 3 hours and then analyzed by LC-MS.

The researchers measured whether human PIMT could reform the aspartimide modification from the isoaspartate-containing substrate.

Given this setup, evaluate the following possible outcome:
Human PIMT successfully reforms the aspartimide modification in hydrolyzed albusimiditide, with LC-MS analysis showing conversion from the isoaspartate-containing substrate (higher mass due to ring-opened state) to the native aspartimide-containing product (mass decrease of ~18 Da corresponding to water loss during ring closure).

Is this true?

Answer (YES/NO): YES